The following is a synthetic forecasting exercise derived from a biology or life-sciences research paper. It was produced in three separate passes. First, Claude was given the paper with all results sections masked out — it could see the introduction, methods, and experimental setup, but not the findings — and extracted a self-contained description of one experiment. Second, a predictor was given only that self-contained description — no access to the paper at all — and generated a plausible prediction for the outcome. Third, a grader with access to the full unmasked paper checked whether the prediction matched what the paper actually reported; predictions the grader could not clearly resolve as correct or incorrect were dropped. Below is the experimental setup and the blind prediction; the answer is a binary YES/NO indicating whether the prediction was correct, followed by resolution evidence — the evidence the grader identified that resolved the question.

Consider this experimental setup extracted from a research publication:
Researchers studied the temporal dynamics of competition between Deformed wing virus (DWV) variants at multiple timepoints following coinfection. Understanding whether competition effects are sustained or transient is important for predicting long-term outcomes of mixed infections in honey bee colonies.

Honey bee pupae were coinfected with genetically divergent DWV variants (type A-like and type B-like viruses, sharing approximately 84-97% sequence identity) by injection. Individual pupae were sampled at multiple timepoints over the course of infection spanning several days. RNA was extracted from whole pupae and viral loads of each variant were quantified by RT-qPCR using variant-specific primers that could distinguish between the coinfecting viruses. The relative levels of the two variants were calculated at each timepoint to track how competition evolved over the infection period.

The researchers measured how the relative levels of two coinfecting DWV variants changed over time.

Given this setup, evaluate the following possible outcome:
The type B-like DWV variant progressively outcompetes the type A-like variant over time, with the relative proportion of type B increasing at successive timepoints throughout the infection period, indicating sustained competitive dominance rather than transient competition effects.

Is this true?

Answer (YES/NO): NO